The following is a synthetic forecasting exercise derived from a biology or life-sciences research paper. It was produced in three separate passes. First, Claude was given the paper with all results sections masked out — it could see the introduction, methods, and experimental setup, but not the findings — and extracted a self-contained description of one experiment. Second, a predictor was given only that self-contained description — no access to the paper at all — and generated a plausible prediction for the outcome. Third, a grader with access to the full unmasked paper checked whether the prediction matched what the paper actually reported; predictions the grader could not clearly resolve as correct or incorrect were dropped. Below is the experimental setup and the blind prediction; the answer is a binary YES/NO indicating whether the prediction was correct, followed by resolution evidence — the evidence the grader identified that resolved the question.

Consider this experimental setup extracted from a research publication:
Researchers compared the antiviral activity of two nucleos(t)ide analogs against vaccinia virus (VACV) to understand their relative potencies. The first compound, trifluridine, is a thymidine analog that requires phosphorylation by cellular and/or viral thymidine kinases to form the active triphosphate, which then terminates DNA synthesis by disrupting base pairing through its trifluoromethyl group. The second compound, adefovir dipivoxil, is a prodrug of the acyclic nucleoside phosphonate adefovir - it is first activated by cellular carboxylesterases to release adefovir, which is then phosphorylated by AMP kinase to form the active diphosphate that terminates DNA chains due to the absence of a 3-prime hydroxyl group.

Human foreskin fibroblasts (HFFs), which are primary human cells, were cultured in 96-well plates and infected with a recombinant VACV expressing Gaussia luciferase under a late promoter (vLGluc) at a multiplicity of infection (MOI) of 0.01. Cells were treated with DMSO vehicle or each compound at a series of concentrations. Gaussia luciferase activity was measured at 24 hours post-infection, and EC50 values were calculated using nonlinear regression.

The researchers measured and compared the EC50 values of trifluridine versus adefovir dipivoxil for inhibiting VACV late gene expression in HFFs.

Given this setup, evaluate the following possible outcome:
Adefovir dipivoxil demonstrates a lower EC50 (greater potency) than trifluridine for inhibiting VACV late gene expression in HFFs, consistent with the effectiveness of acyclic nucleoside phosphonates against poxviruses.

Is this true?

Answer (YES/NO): NO